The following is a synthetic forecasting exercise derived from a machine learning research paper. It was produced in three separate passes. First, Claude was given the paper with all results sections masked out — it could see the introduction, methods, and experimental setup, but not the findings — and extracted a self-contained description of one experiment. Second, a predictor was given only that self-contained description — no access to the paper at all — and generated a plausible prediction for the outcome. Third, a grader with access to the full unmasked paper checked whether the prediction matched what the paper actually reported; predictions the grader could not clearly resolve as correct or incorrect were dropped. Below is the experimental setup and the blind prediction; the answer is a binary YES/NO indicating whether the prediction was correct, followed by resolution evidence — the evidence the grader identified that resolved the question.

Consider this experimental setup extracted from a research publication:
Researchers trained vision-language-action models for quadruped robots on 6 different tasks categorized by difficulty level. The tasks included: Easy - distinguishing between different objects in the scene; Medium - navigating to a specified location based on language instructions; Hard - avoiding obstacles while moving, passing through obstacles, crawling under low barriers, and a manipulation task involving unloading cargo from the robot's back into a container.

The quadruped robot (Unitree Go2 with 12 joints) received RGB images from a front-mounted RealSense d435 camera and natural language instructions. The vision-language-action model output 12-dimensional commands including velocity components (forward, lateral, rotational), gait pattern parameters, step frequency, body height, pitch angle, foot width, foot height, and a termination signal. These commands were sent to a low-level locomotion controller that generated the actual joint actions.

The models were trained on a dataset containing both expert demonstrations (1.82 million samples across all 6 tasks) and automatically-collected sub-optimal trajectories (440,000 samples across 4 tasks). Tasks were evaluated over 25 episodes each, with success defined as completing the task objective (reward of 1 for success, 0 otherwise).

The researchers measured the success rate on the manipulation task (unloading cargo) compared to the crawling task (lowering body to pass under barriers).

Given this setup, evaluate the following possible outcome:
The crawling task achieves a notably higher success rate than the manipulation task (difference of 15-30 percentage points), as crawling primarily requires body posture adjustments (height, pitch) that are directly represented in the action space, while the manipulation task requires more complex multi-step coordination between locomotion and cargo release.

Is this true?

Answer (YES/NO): YES